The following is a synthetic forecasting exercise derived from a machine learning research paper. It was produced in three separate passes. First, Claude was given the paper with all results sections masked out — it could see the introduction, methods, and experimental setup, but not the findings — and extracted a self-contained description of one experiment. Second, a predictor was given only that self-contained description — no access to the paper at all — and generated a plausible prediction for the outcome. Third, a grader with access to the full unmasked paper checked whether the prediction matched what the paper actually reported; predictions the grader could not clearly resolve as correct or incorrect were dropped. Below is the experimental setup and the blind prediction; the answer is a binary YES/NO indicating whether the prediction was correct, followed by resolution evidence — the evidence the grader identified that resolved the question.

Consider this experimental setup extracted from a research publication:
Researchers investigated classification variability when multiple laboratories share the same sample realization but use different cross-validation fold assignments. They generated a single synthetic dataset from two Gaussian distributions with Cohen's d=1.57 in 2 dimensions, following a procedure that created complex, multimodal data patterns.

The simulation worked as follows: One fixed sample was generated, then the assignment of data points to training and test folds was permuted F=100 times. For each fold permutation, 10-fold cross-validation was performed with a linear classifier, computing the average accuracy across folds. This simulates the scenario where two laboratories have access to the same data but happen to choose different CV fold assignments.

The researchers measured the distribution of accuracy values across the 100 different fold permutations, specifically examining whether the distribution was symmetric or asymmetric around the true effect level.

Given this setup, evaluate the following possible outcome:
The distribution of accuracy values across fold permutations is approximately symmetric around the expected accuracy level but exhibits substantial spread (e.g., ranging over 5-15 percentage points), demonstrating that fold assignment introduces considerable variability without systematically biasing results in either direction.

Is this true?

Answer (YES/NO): NO